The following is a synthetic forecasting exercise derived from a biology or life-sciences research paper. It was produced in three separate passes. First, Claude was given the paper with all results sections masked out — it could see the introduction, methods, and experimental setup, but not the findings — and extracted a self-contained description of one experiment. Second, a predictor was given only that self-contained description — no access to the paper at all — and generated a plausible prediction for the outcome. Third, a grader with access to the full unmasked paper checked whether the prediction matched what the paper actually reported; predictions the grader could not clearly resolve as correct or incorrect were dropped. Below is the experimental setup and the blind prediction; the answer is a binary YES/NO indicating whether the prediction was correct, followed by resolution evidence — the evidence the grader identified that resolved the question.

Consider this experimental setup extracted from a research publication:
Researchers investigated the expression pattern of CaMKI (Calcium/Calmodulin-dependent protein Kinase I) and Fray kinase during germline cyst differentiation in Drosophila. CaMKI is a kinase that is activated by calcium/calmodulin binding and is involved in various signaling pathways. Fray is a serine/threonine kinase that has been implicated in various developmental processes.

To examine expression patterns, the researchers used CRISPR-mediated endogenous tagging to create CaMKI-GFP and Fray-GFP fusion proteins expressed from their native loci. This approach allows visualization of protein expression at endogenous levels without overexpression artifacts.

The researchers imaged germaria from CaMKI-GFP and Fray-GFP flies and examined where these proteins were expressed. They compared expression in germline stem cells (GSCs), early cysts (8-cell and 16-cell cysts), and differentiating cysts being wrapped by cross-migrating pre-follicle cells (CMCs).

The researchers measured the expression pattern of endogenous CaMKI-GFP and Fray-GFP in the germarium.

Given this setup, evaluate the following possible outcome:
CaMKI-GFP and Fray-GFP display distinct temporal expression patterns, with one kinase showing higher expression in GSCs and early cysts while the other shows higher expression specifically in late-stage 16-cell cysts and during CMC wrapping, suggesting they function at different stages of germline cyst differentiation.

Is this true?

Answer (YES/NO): NO